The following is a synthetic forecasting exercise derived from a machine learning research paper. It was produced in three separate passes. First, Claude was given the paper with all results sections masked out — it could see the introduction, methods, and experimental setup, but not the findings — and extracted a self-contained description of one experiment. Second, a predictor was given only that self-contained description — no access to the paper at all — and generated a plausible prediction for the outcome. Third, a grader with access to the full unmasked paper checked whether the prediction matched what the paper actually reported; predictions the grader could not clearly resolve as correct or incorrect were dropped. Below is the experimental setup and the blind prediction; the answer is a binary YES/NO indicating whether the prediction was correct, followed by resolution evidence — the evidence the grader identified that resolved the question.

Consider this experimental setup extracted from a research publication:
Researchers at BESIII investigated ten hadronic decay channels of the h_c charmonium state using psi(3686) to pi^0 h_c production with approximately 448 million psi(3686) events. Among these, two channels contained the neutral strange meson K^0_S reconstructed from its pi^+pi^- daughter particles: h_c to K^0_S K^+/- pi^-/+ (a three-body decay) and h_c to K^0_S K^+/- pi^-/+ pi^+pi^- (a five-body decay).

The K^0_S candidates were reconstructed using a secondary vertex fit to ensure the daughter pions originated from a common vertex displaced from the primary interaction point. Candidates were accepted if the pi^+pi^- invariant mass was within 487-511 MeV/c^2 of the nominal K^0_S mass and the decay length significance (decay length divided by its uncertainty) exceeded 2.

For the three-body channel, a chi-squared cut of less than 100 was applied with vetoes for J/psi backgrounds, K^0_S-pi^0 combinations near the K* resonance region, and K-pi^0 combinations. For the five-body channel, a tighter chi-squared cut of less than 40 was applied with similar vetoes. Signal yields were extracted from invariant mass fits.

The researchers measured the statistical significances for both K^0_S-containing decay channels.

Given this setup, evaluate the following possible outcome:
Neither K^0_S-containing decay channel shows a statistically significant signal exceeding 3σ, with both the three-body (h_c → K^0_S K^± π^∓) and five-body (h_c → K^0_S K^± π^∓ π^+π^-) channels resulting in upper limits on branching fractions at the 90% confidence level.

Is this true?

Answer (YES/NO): NO